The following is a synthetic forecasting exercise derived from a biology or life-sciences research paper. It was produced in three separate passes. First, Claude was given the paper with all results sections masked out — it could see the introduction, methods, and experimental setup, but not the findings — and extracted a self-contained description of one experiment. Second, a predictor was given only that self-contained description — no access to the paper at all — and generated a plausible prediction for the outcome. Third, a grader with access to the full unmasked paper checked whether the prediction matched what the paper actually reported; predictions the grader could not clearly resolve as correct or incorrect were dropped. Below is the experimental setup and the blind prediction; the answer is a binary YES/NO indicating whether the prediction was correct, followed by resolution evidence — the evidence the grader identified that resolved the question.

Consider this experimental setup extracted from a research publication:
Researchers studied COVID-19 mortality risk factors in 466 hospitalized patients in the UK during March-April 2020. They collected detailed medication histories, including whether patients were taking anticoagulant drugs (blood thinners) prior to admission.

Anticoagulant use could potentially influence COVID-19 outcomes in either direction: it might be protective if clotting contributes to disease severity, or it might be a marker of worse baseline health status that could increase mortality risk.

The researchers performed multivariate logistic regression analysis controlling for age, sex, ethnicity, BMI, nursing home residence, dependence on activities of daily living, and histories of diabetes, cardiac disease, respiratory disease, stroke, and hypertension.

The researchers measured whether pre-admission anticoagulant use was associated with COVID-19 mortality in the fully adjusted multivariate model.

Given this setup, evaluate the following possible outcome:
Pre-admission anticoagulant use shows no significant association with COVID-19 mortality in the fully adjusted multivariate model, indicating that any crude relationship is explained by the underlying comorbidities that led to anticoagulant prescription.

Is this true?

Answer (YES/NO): NO